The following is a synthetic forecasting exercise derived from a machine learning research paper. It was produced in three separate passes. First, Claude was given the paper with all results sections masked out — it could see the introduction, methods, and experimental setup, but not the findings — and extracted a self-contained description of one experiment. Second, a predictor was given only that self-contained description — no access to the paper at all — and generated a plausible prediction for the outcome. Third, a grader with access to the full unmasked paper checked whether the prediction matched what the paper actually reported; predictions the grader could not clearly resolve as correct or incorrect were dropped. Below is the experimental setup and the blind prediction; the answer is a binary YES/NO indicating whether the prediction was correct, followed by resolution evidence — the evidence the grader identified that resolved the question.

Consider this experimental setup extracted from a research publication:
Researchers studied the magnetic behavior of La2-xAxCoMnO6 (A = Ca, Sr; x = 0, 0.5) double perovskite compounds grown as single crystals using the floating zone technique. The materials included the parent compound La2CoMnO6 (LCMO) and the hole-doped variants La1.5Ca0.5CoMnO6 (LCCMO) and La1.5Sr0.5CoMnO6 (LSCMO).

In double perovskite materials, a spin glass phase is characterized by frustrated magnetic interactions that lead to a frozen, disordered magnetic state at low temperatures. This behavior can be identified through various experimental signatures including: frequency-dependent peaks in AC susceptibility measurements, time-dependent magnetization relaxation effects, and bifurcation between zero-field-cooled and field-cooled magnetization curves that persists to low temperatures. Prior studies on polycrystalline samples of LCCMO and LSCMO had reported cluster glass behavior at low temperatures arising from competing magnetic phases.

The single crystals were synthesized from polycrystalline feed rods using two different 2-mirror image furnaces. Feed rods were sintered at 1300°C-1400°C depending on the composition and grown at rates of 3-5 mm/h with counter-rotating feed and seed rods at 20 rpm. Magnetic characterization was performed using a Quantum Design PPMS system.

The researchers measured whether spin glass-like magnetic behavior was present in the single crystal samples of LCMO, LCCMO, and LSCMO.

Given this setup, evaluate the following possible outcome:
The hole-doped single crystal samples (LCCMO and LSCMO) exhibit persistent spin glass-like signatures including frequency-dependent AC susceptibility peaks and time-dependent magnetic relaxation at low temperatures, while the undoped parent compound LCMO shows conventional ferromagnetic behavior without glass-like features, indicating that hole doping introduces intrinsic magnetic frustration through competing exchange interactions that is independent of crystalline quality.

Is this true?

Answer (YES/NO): NO